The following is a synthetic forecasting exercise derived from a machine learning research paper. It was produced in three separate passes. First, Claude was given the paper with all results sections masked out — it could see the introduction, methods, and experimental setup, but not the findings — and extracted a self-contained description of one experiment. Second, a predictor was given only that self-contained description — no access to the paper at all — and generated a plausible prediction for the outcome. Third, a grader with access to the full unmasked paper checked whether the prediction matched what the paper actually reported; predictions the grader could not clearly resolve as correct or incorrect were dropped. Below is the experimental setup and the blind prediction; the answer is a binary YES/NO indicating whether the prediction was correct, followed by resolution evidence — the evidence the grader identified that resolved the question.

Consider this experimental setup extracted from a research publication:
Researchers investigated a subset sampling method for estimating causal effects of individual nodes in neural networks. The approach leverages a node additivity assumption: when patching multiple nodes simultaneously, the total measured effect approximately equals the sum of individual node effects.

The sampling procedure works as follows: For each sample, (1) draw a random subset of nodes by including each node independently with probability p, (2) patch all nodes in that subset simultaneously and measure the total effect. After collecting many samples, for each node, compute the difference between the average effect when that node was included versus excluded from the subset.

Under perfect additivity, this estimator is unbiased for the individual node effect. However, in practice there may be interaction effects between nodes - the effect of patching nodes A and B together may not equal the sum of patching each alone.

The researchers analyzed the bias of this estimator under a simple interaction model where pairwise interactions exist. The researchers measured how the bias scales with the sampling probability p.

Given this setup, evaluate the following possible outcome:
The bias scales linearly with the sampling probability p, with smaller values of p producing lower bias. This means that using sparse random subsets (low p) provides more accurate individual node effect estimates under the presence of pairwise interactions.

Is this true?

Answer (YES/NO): YES